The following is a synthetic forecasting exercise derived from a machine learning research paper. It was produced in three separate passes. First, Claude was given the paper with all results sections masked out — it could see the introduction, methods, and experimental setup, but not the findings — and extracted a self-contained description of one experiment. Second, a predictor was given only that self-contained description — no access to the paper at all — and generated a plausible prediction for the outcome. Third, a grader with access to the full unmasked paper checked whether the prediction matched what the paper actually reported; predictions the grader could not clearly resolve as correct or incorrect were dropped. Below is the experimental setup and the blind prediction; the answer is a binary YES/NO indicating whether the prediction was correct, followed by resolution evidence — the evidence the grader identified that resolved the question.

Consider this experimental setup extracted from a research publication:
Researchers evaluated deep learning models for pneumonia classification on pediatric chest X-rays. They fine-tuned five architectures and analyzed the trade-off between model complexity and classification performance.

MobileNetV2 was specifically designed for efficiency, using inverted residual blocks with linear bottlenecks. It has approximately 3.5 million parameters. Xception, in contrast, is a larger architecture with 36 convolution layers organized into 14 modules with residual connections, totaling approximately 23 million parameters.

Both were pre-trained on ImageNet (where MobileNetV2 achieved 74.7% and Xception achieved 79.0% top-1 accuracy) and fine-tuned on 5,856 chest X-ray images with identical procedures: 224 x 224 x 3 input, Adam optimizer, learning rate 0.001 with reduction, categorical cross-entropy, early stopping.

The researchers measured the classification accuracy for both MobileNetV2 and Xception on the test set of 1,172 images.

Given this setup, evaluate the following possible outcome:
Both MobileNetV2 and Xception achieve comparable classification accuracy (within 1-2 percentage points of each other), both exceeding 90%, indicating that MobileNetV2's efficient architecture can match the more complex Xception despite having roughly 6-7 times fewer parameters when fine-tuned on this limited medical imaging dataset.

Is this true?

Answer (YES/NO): YES